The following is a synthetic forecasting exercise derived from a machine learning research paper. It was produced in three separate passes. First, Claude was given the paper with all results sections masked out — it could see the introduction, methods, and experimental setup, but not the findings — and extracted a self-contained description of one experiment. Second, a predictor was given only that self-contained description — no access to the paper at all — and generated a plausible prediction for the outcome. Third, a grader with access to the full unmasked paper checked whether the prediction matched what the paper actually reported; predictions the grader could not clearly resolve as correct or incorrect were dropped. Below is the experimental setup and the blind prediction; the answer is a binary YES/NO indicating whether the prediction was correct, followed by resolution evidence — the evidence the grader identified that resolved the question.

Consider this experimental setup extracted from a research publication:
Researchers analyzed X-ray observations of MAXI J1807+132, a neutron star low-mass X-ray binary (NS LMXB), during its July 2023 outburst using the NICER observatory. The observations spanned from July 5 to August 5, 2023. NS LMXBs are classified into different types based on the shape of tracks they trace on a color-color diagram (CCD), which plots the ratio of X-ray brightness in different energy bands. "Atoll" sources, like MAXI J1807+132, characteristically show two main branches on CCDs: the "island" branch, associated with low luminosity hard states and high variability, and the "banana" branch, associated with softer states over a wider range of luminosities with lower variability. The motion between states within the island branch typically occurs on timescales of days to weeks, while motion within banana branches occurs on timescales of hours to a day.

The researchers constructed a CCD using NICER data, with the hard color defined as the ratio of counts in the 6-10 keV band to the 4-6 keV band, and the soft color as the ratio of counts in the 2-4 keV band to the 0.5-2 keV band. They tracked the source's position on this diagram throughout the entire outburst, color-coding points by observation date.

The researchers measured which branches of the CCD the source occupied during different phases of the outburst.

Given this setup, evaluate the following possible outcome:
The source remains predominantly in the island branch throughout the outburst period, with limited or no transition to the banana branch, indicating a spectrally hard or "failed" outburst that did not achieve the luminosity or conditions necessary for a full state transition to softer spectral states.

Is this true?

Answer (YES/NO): NO